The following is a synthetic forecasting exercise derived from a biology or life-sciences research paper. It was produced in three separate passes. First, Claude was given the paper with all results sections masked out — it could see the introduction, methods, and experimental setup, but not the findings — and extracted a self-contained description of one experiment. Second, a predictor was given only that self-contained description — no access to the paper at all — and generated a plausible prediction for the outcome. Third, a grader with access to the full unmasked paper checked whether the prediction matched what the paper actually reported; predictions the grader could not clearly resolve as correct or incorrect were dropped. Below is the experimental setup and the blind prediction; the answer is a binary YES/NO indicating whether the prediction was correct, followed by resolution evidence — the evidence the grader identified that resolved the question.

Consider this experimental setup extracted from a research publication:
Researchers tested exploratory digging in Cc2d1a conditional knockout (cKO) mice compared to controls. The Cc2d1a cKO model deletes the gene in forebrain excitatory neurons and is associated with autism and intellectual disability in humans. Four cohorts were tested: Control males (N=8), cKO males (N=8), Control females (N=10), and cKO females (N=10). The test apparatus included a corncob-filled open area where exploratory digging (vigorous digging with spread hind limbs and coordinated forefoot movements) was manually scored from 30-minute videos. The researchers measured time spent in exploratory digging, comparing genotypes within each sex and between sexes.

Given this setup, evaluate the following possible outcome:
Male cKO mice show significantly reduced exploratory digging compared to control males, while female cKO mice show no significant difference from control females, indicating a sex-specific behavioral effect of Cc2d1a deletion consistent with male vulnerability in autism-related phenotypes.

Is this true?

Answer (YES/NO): NO